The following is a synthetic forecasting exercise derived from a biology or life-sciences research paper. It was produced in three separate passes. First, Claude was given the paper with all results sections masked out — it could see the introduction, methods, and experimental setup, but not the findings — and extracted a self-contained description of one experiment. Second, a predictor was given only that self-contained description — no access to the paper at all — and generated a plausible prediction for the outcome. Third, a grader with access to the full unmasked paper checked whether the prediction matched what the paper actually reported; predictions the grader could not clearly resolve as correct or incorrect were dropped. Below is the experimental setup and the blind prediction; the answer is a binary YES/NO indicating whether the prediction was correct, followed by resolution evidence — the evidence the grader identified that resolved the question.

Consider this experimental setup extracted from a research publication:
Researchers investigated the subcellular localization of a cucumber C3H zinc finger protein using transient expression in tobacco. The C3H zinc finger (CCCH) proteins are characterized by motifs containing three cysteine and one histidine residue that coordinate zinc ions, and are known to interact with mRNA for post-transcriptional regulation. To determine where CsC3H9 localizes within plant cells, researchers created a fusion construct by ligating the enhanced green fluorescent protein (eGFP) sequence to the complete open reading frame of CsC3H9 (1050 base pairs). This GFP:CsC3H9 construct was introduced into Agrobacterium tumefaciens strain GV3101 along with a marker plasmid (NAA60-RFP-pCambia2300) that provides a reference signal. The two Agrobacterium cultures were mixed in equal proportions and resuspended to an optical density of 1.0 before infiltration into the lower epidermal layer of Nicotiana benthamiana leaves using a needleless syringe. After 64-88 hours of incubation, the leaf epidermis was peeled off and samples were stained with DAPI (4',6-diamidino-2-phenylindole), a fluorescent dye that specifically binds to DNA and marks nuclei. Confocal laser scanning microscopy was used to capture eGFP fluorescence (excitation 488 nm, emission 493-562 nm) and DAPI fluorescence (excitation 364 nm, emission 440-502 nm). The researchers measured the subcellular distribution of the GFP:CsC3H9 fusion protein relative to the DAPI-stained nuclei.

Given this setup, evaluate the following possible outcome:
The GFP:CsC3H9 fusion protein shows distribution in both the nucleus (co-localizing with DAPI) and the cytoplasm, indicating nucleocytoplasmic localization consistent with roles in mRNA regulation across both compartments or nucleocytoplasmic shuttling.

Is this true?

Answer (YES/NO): NO